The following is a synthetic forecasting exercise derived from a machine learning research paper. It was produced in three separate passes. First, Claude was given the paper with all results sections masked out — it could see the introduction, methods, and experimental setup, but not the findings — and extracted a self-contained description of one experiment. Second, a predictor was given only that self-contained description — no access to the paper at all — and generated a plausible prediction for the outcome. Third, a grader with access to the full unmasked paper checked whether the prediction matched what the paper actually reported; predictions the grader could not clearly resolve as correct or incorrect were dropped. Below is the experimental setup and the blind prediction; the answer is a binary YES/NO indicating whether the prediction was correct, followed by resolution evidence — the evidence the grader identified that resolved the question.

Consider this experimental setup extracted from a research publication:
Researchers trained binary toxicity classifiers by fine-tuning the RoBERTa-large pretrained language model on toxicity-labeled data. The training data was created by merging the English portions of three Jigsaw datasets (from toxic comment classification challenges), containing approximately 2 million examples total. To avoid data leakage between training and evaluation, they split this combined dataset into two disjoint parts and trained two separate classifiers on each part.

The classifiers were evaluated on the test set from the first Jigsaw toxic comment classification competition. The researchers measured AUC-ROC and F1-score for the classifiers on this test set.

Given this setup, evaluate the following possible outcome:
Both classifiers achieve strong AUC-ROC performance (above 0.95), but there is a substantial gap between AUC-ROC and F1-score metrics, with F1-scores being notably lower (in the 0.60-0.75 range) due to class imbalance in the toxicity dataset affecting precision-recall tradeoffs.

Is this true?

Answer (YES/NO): NO